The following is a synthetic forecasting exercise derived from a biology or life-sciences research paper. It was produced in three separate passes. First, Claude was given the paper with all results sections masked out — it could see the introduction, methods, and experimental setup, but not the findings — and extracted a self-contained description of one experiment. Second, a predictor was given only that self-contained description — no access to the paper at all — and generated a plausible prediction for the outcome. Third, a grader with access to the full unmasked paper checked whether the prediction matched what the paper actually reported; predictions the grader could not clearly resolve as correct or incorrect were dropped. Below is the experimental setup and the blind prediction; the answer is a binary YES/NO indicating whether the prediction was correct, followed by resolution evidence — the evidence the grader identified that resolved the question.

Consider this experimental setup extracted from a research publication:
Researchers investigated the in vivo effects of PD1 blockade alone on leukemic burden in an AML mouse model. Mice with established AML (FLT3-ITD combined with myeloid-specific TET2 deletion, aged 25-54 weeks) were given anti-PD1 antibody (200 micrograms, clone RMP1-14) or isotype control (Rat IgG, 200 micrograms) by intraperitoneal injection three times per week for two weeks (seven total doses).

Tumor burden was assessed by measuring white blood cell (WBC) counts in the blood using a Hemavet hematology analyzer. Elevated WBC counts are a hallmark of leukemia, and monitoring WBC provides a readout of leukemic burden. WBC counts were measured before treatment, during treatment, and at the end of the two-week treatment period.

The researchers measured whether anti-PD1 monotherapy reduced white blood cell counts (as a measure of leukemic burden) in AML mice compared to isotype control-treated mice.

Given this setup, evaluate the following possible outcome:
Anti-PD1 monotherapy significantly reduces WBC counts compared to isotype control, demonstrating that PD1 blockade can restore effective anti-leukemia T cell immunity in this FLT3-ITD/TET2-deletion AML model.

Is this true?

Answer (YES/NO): NO